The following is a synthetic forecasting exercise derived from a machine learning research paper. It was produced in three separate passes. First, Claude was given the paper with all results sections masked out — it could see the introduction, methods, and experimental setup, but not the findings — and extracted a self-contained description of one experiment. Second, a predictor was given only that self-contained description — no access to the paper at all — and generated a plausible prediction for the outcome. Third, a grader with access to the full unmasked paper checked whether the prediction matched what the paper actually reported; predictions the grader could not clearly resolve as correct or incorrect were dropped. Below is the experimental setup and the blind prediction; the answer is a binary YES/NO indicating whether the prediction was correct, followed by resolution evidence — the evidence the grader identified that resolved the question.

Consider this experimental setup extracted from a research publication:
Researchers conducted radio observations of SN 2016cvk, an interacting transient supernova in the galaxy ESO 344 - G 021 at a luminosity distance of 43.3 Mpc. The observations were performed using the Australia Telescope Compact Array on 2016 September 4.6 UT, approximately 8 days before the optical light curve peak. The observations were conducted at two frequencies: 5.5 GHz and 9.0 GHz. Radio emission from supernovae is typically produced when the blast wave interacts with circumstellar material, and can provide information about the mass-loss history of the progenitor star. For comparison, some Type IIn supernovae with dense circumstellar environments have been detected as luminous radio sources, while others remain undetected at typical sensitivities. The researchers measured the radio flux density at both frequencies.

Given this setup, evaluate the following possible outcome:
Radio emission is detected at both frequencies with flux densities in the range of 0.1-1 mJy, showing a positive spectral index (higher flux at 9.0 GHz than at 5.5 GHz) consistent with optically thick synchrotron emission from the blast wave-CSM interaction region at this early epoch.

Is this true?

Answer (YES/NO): NO